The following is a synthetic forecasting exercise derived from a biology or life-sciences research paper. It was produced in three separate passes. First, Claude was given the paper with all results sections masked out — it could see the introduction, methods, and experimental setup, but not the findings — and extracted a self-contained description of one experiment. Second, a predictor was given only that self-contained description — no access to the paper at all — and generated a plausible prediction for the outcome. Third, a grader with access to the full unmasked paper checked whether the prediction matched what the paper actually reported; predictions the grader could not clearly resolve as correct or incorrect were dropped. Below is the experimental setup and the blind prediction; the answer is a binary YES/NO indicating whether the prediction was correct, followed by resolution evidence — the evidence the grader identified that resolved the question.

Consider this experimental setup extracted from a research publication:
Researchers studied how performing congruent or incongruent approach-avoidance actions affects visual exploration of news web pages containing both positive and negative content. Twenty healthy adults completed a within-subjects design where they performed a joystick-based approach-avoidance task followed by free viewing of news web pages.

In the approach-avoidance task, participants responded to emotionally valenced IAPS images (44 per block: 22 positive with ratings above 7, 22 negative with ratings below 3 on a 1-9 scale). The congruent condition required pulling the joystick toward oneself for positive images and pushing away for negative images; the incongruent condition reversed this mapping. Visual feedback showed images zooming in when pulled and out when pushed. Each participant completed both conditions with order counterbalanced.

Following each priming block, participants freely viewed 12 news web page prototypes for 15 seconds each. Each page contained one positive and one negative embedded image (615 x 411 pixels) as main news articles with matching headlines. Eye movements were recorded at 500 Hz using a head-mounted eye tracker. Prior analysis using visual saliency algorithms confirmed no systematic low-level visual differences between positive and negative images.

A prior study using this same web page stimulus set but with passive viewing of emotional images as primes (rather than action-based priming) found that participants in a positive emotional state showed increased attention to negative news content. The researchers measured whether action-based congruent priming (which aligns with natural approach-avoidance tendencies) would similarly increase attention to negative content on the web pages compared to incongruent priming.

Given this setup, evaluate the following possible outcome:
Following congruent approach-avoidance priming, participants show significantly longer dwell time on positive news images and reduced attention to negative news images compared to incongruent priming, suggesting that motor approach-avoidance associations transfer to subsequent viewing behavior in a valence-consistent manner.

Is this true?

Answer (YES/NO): NO